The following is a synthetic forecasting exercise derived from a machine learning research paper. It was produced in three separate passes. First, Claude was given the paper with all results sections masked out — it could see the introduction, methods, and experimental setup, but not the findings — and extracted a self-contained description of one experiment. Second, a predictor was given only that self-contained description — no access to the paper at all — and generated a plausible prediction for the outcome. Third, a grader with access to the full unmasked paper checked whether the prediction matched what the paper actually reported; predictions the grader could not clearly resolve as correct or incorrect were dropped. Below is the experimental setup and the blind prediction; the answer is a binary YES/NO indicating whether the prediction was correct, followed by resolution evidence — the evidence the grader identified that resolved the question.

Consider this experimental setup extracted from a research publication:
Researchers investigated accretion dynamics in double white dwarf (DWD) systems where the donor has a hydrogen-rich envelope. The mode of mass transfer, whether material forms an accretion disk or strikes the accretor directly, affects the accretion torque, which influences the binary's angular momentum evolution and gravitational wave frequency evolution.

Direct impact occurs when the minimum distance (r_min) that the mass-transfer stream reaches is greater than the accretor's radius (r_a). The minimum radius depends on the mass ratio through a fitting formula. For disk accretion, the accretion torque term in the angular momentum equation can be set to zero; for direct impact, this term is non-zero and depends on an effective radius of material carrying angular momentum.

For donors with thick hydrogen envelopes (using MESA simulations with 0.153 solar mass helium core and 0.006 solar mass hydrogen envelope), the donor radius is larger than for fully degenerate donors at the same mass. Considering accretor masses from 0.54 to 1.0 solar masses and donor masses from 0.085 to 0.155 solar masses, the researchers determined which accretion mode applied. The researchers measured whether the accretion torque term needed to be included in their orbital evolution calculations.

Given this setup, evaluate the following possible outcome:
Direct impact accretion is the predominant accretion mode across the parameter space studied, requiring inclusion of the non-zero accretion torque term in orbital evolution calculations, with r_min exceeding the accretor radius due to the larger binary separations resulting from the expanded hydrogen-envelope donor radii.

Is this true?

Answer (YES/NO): NO